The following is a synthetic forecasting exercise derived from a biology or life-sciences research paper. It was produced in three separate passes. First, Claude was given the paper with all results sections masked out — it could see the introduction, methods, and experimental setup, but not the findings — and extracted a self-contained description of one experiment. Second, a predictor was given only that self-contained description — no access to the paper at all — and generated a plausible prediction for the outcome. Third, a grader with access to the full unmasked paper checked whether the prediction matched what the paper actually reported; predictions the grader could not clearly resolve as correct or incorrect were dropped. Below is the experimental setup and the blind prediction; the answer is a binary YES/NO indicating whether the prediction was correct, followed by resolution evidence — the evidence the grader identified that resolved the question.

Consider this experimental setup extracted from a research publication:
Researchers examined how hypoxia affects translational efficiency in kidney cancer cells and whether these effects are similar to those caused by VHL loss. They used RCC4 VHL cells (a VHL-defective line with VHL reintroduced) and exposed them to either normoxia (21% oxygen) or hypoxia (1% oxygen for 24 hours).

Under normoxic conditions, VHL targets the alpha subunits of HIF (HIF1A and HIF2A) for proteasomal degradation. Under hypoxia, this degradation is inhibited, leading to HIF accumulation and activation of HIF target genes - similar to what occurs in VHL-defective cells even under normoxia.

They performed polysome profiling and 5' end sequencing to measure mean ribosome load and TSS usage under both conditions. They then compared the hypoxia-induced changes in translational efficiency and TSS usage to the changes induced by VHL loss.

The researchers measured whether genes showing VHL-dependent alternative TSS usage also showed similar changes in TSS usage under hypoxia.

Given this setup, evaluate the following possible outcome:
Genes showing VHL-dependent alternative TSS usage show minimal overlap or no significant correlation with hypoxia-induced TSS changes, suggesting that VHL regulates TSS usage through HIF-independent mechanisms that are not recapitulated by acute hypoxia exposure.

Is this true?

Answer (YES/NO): NO